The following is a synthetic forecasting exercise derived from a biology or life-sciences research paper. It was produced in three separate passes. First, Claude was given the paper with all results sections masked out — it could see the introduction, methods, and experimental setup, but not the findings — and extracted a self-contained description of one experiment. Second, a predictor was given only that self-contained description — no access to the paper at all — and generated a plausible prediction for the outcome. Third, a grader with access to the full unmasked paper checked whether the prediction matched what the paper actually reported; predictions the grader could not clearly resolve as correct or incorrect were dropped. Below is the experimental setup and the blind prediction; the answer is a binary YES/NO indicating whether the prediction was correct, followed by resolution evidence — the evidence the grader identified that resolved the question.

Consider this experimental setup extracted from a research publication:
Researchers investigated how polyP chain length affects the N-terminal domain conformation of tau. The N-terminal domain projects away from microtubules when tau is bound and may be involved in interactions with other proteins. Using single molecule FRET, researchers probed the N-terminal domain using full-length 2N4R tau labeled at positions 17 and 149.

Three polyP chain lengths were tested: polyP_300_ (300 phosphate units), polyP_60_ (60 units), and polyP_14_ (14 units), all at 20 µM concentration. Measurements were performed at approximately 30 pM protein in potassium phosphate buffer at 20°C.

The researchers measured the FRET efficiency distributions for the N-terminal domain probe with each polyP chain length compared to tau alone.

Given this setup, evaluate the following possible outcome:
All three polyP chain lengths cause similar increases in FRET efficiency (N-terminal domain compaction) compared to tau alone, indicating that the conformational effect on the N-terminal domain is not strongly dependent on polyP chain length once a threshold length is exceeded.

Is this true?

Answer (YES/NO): NO